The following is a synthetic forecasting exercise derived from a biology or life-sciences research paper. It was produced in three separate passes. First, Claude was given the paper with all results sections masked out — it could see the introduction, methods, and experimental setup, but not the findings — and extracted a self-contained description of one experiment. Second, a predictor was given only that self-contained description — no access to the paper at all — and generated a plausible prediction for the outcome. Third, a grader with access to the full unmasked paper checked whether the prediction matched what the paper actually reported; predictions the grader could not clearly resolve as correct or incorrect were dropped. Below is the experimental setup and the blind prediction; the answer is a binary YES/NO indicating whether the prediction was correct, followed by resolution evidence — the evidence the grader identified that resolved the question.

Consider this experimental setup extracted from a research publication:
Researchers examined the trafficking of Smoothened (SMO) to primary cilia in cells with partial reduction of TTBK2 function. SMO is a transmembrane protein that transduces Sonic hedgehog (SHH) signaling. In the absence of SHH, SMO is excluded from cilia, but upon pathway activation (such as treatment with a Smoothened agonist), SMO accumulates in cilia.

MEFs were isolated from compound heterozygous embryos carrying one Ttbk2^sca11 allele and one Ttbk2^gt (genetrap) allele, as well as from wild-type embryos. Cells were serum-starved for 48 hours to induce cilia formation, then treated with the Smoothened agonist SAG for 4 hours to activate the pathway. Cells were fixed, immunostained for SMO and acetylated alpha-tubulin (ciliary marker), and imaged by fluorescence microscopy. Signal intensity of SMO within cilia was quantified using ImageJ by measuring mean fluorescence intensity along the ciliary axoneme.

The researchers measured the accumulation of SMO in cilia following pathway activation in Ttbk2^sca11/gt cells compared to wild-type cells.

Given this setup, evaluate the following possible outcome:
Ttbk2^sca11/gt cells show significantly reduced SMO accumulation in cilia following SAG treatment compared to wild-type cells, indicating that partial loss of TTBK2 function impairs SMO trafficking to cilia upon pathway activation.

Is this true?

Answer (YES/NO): YES